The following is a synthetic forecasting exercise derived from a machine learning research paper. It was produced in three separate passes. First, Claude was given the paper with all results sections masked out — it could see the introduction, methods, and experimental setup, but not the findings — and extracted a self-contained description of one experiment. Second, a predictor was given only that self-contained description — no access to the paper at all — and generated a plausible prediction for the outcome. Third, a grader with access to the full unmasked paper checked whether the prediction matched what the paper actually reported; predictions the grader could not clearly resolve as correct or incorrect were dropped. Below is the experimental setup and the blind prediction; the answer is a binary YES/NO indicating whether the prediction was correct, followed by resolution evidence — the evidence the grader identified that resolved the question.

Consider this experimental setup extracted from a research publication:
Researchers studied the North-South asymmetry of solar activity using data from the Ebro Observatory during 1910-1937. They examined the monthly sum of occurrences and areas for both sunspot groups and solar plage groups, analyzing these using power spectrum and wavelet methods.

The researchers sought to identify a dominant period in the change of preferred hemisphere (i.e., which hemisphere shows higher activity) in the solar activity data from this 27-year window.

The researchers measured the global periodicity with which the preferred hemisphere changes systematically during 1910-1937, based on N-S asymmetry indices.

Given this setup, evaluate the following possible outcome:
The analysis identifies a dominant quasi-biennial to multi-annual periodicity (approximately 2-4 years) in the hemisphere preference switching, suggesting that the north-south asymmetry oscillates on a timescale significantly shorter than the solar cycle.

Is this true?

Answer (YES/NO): NO